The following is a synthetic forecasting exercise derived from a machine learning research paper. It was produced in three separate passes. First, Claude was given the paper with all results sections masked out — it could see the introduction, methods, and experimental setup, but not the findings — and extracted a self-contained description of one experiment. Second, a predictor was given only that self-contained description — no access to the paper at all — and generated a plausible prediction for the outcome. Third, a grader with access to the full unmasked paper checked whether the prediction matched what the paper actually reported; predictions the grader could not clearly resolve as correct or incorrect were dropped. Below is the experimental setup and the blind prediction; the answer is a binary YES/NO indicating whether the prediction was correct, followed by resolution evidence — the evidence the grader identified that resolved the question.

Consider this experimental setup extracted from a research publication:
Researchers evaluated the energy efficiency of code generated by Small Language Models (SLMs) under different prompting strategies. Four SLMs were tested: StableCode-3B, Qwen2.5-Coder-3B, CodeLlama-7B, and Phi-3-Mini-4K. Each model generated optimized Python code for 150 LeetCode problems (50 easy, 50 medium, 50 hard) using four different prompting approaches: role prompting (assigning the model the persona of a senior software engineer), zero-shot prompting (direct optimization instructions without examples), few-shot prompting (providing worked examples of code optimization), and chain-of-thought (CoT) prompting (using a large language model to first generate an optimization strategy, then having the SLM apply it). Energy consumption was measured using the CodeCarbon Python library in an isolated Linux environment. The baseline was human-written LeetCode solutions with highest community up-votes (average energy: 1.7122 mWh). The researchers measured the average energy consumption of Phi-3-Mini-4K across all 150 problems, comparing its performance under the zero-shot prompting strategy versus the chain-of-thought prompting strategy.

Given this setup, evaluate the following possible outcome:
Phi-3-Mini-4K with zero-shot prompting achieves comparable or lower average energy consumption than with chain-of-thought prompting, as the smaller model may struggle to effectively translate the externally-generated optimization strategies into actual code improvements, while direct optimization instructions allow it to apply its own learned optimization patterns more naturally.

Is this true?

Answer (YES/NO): YES